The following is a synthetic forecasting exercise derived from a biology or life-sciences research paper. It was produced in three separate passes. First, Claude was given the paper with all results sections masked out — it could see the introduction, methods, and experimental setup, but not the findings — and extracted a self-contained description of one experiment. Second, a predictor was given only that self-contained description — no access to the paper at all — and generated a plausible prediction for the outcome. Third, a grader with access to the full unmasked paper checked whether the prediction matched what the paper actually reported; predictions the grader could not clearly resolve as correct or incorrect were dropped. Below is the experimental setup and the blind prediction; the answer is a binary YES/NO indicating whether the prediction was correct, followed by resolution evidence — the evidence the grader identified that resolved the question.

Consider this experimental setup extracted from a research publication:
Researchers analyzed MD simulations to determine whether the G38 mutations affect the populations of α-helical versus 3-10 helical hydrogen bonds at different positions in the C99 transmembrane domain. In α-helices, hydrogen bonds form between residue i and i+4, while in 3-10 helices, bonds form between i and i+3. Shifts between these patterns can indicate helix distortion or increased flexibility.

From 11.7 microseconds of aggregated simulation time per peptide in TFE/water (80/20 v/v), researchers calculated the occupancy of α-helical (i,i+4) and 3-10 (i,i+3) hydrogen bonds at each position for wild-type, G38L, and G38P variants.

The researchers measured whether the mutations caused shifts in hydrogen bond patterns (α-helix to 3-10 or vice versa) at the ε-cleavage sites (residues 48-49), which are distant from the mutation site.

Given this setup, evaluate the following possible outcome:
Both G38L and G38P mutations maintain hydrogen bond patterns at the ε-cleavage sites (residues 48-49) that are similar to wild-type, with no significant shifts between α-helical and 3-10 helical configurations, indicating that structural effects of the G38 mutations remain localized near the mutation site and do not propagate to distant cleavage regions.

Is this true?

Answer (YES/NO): YES